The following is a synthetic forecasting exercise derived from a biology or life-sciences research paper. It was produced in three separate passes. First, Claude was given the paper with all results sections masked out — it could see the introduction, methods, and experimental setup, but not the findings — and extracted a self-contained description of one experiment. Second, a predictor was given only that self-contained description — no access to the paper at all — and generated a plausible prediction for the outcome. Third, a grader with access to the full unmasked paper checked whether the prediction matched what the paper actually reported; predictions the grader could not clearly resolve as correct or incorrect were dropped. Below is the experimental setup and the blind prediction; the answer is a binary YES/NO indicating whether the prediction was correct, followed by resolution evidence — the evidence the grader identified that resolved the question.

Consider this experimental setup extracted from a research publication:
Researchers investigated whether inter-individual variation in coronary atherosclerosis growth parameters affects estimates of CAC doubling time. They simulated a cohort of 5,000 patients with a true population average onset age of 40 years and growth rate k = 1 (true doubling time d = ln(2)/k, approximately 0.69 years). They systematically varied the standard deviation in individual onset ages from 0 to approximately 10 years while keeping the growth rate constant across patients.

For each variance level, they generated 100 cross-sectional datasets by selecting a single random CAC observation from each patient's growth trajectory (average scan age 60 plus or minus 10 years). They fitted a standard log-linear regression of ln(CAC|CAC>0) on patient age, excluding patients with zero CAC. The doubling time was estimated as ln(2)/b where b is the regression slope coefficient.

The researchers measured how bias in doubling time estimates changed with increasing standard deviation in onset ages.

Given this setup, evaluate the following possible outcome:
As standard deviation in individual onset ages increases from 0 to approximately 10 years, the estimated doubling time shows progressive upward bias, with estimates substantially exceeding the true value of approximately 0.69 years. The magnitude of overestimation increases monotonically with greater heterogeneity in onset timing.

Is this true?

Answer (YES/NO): YES